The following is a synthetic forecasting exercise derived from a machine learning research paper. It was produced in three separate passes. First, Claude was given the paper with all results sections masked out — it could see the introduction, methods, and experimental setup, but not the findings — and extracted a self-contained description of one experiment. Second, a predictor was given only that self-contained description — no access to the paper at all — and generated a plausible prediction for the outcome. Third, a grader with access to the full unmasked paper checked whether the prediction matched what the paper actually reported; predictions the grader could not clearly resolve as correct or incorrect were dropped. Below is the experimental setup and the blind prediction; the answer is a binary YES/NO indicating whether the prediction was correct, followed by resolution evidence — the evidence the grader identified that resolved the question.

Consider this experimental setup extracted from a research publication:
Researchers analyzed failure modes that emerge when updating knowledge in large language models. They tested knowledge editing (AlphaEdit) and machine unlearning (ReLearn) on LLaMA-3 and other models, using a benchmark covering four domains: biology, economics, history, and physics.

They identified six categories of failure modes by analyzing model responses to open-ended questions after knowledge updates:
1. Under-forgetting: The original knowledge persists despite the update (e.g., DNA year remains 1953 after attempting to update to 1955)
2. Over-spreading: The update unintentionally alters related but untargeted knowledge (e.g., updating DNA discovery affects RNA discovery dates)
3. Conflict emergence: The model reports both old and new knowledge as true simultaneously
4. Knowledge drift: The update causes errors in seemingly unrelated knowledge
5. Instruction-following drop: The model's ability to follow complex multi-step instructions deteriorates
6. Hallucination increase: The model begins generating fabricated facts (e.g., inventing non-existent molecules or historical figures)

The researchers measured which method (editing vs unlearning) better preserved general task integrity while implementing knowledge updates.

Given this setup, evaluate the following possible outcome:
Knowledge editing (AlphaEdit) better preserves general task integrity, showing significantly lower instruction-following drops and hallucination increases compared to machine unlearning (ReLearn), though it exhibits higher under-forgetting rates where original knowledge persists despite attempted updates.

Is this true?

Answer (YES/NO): NO